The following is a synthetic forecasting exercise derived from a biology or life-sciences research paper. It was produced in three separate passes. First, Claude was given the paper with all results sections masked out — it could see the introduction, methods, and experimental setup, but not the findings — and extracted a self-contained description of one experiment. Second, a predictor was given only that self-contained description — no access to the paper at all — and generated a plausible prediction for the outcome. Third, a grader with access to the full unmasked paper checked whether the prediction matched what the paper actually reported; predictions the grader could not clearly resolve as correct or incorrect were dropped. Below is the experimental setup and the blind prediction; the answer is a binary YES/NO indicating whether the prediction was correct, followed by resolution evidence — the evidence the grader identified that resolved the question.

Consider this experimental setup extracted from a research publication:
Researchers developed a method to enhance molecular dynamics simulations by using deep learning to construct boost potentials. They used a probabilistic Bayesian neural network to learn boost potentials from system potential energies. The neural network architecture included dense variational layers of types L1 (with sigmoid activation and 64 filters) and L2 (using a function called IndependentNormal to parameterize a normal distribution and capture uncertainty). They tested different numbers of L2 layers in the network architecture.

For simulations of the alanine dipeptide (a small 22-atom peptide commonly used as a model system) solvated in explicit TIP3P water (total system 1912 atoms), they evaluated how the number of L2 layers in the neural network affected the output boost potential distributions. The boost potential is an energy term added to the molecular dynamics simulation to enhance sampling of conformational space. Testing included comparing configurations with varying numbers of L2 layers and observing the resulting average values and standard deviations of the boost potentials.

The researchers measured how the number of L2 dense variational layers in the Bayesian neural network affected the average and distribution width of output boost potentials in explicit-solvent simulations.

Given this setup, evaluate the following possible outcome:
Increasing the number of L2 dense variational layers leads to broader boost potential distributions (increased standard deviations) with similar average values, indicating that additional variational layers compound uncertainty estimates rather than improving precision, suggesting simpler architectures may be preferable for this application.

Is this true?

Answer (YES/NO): NO